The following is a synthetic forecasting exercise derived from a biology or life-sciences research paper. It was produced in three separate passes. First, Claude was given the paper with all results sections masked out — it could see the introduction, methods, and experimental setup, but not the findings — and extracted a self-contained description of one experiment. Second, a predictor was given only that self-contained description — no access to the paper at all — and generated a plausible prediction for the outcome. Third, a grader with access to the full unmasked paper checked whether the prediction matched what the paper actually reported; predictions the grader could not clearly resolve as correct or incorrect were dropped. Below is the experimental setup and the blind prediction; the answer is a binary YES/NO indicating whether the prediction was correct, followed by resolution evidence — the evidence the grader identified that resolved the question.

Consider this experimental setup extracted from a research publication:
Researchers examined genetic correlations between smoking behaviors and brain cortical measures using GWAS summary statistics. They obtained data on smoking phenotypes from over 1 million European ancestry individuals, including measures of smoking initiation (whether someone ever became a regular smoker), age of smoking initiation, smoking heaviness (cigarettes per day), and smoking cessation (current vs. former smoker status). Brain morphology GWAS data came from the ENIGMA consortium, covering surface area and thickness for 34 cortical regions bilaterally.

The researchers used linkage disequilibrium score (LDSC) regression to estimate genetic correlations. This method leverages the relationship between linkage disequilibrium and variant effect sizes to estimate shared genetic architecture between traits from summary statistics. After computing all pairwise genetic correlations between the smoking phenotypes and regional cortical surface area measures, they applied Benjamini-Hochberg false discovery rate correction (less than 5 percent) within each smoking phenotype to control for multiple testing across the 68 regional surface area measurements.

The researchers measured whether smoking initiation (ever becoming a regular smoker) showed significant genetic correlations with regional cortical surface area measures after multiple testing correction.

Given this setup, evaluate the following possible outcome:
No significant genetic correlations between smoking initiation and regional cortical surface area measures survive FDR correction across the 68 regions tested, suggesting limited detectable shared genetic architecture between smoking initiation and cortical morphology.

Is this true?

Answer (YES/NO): NO